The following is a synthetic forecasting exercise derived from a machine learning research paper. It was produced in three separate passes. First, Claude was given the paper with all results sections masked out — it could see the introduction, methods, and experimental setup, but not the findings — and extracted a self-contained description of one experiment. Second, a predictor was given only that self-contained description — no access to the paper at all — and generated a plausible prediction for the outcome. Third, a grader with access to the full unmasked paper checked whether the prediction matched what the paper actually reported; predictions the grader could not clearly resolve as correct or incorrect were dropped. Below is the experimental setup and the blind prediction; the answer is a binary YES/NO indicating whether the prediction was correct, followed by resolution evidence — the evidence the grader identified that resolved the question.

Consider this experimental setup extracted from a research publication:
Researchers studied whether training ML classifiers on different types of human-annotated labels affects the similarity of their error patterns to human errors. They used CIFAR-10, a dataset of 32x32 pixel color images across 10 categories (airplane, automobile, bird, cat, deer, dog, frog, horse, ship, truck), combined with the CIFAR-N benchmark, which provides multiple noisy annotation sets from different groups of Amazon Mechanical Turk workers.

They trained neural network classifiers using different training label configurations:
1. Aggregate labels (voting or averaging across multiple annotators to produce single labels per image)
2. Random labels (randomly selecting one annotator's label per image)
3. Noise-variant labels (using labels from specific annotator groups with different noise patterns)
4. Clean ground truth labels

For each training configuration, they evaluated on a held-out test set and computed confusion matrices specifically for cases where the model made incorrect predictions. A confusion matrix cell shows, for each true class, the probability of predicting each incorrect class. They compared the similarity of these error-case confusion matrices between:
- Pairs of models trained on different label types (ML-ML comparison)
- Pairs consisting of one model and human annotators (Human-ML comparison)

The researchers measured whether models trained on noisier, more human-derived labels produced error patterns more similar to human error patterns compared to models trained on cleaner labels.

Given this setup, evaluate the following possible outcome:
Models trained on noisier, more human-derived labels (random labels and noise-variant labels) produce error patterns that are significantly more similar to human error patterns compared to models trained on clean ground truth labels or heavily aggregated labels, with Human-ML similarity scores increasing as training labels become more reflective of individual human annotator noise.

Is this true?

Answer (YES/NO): NO